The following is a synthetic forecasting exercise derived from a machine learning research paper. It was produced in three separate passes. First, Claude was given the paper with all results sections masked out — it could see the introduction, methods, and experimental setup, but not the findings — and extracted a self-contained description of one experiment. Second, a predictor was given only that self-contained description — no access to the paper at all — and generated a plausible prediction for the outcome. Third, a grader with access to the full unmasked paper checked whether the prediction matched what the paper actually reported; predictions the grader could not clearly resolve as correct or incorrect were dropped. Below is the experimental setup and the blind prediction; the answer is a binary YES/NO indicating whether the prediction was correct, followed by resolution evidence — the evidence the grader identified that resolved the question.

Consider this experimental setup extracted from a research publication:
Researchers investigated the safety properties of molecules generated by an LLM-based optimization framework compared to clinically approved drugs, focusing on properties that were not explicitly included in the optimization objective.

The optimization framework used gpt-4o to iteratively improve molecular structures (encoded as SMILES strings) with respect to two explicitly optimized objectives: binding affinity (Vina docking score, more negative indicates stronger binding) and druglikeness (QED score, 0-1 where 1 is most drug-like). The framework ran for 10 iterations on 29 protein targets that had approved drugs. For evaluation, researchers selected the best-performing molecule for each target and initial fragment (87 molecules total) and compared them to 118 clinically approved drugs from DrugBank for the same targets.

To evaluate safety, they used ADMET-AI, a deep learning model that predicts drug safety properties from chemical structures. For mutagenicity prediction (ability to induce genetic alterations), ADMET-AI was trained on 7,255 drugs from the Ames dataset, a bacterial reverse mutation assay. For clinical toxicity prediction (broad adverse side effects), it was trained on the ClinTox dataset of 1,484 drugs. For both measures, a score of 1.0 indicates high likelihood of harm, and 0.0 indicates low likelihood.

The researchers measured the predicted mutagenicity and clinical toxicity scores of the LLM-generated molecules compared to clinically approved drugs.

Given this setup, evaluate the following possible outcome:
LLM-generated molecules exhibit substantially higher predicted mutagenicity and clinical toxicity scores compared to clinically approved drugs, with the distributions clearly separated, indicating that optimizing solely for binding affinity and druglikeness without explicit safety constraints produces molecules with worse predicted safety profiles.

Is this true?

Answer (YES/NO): NO